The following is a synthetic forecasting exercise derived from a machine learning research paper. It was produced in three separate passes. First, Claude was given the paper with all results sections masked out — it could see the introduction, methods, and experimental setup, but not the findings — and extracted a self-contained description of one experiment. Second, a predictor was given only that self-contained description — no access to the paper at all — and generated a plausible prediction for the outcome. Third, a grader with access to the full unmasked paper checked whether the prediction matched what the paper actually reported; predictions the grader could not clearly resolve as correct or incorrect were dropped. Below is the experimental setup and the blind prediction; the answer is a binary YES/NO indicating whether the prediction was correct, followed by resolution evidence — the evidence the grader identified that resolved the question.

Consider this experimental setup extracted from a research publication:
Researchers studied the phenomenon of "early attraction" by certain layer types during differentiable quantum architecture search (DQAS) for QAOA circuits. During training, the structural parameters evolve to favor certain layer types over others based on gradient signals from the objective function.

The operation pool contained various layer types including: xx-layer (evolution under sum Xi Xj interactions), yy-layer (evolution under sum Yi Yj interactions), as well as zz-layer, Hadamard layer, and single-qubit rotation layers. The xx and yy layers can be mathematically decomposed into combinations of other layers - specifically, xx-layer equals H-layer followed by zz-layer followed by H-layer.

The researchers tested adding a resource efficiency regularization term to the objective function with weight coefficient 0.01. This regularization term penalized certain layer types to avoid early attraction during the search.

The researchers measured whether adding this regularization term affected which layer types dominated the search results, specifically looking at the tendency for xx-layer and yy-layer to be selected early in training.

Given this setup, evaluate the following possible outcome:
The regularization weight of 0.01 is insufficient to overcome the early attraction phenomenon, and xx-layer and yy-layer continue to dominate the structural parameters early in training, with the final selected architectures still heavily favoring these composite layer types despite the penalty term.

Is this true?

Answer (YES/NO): NO